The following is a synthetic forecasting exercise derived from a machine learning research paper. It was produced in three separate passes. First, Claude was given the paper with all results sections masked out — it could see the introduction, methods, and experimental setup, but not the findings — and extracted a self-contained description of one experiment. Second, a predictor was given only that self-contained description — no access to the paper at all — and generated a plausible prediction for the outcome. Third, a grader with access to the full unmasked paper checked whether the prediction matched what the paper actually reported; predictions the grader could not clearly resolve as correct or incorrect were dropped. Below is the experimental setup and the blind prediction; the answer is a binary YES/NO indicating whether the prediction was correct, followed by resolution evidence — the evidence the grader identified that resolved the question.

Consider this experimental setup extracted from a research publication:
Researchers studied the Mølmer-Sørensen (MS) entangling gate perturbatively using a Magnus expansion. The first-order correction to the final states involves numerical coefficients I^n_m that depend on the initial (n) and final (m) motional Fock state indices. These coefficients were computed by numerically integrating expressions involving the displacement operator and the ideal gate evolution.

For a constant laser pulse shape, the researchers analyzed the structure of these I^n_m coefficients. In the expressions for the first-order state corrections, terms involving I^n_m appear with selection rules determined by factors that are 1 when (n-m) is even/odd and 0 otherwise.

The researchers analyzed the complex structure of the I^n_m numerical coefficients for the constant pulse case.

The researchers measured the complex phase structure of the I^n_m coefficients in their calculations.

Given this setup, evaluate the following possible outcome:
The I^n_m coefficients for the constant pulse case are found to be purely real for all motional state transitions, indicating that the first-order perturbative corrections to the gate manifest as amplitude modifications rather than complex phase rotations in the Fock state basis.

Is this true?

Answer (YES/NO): NO